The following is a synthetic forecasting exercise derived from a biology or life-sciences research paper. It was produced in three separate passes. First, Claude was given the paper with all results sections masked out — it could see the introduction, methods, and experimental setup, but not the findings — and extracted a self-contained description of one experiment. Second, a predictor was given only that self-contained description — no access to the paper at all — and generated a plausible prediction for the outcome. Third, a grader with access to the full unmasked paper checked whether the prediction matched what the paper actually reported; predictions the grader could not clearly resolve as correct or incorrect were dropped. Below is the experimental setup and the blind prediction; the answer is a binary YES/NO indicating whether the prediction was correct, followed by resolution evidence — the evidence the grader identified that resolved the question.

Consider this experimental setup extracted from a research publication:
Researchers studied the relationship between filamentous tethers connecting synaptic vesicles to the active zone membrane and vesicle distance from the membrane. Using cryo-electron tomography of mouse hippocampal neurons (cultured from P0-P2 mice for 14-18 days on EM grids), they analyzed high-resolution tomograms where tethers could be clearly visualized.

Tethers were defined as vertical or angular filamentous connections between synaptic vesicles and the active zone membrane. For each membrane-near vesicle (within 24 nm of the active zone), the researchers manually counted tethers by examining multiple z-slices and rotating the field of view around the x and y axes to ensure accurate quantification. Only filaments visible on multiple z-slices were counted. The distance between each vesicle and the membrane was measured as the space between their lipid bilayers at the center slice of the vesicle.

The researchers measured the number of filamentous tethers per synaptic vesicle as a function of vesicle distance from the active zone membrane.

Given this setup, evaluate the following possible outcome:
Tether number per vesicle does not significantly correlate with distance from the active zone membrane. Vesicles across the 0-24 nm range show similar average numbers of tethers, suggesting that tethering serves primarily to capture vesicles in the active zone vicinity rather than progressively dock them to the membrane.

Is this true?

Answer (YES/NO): NO